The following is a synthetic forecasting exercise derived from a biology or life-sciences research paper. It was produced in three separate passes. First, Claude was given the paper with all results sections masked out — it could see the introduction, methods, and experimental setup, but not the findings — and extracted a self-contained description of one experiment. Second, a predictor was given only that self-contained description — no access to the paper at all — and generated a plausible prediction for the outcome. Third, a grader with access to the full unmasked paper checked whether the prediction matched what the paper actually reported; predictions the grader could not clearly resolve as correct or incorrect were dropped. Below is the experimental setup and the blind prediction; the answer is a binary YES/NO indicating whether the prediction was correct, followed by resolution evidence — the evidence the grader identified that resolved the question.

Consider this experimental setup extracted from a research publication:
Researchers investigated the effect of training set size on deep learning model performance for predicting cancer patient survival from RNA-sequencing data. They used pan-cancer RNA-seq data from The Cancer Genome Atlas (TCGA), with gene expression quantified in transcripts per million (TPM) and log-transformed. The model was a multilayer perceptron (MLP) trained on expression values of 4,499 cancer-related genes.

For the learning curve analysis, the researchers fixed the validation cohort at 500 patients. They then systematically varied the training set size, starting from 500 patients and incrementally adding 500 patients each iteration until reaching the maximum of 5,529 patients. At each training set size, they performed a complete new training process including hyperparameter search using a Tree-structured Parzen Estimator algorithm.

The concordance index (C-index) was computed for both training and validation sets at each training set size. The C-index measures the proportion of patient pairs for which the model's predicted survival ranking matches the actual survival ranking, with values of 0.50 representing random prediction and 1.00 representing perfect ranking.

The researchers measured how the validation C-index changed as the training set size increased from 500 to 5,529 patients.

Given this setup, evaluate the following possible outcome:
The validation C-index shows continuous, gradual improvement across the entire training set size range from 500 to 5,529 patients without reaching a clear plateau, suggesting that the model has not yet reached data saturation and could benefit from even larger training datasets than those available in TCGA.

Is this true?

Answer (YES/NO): NO